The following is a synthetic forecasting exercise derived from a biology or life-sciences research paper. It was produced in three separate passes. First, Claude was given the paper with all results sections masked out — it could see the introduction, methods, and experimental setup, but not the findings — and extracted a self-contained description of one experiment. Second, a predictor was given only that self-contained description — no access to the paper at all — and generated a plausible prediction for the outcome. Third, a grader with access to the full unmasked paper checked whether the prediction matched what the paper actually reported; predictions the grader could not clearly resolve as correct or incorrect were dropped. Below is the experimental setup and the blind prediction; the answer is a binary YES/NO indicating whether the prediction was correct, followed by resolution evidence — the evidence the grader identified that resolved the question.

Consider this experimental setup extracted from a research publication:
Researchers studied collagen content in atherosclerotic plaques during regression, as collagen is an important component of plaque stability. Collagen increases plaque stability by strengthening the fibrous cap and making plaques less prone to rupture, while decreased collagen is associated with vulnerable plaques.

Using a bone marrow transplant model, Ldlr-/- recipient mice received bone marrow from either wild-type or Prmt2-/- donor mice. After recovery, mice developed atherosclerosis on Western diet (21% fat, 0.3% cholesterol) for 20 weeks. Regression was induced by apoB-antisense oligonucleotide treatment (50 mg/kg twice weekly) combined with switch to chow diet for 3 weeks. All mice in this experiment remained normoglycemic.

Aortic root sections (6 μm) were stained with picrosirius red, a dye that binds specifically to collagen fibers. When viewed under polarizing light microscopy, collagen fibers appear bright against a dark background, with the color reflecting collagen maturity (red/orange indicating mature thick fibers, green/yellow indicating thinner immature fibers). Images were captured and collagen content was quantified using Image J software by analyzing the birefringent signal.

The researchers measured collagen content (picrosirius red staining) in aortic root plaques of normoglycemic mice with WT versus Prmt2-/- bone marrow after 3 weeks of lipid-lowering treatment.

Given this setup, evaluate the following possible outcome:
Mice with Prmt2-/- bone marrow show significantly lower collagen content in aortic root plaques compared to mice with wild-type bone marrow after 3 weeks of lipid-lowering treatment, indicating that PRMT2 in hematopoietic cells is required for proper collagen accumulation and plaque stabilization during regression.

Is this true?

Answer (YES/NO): YES